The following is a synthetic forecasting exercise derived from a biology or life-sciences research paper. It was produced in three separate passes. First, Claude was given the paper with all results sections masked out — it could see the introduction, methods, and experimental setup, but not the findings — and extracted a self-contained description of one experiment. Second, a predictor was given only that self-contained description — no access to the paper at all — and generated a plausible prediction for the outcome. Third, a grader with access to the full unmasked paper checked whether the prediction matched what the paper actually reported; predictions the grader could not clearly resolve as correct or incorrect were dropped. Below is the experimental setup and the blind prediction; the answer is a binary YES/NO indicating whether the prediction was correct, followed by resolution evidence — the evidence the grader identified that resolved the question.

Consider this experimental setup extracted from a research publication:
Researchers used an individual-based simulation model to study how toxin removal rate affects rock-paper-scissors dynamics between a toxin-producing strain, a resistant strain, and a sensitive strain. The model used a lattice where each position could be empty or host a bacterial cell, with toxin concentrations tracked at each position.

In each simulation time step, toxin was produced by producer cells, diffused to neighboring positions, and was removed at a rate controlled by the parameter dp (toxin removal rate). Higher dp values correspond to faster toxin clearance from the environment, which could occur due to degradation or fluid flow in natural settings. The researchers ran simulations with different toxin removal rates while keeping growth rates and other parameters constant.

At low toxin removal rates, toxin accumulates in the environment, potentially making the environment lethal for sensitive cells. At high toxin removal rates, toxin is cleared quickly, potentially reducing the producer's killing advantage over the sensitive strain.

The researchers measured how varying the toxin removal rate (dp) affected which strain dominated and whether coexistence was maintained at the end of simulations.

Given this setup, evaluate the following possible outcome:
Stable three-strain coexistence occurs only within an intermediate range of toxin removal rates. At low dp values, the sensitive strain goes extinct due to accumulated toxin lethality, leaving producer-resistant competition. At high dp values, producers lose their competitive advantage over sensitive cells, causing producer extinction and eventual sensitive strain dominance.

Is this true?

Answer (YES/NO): YES